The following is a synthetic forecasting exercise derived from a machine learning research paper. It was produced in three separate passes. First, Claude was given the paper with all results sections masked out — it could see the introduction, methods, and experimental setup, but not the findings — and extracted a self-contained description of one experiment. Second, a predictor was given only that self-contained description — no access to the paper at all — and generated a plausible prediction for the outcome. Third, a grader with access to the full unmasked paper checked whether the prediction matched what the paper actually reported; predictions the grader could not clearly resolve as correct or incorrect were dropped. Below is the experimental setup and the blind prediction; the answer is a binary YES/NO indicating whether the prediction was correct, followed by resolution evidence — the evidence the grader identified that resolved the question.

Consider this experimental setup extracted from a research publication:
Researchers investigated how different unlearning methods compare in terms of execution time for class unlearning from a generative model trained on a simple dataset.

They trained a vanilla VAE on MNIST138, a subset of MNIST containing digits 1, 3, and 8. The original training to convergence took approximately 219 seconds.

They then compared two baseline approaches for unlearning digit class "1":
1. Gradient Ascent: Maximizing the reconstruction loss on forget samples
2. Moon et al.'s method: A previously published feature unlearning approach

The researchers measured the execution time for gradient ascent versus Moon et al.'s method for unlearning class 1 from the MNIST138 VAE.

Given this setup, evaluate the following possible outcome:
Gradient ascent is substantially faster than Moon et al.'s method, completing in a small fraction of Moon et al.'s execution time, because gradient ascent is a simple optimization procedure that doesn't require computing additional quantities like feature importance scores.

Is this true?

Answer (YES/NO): YES